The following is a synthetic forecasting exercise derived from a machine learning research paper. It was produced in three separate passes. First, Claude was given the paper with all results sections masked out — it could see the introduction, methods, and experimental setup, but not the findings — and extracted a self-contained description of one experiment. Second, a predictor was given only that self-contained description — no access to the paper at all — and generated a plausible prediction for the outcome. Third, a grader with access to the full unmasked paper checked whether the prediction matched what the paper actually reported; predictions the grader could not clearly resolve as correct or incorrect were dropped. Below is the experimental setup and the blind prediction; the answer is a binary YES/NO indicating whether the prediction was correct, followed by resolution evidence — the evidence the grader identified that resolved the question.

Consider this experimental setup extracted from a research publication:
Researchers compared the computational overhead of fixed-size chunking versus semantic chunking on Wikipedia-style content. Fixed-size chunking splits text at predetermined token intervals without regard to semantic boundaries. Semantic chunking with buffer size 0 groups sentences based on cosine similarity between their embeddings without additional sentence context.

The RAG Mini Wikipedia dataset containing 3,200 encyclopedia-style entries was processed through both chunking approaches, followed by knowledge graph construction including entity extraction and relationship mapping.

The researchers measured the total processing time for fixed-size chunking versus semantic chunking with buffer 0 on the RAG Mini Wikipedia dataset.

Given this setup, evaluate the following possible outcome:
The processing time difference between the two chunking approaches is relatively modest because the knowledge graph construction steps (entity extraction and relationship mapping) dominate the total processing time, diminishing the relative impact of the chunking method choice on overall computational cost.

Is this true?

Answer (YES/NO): NO